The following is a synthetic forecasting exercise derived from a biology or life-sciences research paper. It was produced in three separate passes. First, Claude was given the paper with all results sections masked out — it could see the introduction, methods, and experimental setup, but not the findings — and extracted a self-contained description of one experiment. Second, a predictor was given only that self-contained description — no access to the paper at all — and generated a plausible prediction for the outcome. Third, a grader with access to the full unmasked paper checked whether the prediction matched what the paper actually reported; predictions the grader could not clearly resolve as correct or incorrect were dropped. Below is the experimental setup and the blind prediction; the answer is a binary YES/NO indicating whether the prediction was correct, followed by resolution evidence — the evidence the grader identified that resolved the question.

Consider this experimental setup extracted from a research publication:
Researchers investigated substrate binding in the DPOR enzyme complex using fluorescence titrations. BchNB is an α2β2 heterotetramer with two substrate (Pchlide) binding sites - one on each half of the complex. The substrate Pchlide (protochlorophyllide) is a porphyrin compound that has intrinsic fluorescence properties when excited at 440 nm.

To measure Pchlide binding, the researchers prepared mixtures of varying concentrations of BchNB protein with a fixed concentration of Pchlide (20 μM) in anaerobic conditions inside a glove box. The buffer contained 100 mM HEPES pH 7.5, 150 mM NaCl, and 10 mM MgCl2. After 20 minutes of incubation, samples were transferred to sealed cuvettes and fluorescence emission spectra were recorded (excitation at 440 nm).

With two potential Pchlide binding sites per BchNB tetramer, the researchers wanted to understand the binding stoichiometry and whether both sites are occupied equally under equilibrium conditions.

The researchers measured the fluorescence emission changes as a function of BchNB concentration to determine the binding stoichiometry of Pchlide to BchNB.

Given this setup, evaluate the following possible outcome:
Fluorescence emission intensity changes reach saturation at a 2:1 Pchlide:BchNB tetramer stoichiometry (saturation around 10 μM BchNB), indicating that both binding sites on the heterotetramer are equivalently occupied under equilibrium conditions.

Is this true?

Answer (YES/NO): YES